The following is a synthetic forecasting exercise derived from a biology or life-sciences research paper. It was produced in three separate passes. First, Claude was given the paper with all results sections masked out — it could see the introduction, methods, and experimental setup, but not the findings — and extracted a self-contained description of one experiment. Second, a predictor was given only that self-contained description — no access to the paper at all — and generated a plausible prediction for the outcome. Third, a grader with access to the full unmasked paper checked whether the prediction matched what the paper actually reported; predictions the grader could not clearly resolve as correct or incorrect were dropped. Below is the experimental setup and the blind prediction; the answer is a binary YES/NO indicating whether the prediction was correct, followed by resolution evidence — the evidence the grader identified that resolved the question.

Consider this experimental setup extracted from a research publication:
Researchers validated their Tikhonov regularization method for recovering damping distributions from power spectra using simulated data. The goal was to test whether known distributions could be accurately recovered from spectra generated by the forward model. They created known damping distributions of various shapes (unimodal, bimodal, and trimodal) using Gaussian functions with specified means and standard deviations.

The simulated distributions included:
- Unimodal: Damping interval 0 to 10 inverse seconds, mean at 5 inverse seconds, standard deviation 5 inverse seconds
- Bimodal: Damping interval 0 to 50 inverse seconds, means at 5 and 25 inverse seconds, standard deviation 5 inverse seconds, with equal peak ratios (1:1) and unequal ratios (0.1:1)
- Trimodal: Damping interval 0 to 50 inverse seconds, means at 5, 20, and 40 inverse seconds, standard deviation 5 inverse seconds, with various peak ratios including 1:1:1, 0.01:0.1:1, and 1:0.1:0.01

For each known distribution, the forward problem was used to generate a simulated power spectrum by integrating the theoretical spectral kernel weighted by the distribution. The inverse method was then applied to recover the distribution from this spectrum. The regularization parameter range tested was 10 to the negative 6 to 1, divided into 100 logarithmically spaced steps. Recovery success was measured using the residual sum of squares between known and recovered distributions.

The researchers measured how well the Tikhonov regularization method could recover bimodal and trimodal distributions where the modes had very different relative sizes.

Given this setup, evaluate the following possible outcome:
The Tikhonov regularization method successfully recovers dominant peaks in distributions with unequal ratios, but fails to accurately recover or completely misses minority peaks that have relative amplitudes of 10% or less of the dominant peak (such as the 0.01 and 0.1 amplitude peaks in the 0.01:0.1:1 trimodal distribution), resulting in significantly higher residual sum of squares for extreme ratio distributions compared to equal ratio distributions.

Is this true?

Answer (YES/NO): NO